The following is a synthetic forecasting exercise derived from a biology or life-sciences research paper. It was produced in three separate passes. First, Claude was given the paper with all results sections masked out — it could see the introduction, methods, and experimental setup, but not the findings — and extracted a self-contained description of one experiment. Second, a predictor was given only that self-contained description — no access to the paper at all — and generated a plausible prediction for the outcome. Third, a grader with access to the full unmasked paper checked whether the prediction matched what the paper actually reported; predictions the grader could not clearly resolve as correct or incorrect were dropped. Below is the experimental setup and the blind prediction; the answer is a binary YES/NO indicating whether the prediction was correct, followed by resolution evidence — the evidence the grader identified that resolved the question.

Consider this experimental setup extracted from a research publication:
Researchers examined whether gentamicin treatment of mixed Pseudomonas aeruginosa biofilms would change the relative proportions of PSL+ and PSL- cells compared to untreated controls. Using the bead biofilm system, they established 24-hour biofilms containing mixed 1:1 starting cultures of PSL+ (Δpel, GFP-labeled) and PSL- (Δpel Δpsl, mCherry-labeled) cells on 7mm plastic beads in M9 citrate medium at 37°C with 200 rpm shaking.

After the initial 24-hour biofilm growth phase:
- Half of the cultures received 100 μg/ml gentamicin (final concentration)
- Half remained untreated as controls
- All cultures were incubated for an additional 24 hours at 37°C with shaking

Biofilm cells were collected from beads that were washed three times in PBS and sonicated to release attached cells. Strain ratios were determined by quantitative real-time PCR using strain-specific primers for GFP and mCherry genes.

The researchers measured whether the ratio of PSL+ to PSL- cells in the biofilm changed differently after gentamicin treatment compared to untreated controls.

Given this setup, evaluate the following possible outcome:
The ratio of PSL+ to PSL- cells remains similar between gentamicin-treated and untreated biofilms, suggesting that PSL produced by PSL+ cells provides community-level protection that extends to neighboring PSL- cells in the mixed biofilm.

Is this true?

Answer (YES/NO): NO